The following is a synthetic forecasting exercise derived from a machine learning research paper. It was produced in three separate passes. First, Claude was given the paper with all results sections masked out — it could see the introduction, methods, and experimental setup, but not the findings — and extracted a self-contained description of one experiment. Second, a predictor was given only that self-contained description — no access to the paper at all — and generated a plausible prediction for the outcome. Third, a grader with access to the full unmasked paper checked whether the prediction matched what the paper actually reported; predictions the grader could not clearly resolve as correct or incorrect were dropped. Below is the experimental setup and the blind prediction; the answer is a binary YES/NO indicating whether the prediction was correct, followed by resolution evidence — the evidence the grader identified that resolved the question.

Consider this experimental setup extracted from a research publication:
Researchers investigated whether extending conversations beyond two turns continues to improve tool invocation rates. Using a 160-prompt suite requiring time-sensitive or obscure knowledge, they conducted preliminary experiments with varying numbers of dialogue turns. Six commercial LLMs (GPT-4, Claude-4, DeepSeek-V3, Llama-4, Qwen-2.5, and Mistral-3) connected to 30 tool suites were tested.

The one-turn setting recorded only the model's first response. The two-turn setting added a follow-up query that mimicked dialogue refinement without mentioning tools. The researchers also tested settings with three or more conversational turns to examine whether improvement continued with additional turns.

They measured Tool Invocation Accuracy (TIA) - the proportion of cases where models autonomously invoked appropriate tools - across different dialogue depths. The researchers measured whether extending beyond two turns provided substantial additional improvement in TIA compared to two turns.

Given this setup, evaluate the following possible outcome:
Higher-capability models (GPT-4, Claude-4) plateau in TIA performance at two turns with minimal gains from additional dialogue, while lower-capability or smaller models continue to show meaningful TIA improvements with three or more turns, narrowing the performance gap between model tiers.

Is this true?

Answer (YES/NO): NO